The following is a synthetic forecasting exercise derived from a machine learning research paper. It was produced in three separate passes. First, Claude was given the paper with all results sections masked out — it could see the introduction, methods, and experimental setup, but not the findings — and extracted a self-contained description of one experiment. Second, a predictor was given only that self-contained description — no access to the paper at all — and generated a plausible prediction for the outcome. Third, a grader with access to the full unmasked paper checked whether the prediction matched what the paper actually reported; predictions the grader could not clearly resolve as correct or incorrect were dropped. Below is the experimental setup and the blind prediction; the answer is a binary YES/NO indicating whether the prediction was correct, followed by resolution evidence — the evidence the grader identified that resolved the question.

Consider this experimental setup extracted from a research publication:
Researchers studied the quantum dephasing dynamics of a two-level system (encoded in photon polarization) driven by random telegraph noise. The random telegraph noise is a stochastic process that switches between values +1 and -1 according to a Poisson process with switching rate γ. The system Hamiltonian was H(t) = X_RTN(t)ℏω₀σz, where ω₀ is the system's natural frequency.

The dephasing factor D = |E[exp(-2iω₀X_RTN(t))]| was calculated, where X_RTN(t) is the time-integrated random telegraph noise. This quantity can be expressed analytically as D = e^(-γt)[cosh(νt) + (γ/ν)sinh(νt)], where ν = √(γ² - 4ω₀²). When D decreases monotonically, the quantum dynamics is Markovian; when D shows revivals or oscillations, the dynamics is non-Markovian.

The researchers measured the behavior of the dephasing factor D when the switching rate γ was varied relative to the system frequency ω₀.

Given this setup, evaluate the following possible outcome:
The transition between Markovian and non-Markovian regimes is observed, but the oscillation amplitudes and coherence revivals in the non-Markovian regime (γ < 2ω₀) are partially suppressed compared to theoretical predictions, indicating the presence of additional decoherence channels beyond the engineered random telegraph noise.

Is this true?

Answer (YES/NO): NO